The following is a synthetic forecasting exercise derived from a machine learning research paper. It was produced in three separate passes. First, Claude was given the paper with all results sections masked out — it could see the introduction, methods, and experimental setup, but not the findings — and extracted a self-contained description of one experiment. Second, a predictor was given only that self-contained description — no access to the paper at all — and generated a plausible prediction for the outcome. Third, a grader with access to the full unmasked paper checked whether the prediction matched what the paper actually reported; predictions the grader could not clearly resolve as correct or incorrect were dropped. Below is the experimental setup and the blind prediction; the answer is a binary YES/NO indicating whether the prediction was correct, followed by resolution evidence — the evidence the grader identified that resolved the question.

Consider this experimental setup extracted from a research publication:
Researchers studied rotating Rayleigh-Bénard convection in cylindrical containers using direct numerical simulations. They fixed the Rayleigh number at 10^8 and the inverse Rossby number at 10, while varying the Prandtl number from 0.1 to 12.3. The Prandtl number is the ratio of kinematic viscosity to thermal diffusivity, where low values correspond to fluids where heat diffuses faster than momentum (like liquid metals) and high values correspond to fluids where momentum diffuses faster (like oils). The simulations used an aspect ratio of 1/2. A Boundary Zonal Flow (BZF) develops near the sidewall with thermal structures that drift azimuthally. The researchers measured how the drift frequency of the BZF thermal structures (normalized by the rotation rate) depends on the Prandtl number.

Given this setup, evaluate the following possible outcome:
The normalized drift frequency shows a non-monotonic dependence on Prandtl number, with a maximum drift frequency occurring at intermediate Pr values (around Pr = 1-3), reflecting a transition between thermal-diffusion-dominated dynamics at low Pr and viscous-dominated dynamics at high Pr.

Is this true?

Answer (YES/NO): NO